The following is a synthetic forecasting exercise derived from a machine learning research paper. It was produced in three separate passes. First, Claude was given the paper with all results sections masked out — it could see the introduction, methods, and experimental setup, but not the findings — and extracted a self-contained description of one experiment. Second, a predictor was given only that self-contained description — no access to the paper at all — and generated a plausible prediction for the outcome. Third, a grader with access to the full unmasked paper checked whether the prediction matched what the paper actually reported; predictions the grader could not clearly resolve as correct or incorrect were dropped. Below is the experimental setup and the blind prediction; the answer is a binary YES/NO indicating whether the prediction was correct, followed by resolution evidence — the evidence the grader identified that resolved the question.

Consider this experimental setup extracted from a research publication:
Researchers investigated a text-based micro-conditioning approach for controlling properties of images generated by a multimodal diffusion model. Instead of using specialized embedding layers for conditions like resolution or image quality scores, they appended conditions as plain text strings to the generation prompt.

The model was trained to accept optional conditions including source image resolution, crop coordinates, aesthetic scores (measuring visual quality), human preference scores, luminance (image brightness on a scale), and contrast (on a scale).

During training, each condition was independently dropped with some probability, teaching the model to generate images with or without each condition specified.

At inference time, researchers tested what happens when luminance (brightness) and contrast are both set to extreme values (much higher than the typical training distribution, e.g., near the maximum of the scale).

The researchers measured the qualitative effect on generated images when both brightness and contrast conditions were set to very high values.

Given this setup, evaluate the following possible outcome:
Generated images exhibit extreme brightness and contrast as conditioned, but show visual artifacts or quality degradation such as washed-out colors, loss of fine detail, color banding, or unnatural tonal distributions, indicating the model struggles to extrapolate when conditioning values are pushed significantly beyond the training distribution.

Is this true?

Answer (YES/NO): NO